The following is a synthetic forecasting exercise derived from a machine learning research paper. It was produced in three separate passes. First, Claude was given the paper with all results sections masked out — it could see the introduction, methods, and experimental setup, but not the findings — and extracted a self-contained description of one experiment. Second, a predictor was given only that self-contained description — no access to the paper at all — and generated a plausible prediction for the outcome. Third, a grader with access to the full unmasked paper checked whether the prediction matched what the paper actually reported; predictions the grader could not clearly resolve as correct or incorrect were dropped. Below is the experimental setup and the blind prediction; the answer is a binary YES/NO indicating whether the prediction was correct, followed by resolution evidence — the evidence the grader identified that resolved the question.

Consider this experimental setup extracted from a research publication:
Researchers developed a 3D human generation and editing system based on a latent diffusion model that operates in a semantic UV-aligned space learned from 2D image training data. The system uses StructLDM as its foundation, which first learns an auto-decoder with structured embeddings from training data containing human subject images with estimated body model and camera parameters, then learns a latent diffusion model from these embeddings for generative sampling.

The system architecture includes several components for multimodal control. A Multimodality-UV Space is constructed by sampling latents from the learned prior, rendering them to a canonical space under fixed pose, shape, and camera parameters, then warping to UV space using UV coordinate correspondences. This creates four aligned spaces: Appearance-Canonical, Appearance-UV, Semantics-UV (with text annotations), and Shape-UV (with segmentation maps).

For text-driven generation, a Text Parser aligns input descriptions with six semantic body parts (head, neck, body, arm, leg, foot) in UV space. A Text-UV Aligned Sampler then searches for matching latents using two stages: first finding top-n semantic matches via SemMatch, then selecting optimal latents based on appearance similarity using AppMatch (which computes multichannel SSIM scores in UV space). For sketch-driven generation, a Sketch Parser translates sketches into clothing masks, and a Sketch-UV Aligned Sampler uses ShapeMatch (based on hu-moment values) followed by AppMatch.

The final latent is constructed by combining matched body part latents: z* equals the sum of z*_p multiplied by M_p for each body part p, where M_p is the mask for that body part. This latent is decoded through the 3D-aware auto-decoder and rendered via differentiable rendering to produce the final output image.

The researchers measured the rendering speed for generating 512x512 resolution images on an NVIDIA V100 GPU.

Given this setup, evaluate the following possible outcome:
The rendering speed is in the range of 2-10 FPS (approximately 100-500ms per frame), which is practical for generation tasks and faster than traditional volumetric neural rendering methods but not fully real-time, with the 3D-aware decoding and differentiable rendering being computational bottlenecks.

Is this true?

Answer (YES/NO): YES